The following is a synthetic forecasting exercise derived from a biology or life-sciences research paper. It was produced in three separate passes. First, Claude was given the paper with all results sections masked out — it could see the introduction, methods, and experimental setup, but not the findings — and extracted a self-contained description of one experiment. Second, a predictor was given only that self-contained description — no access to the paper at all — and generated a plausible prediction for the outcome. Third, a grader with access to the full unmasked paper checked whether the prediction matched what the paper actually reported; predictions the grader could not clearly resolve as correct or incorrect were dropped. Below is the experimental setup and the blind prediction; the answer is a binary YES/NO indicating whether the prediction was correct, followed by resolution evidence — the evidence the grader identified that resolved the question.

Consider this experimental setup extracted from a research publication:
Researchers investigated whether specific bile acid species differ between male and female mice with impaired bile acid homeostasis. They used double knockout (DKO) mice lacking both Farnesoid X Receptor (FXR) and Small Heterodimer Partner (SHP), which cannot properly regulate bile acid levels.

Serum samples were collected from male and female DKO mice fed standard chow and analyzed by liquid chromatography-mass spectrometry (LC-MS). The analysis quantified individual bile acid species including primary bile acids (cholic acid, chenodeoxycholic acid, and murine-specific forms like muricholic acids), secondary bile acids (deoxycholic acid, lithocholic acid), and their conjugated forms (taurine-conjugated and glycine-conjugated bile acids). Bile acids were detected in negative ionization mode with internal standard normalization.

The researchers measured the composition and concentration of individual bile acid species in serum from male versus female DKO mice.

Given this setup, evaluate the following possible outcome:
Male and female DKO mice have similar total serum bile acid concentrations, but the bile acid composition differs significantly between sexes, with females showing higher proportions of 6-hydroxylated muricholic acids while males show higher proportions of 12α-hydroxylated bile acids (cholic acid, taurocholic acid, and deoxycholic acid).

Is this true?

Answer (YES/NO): NO